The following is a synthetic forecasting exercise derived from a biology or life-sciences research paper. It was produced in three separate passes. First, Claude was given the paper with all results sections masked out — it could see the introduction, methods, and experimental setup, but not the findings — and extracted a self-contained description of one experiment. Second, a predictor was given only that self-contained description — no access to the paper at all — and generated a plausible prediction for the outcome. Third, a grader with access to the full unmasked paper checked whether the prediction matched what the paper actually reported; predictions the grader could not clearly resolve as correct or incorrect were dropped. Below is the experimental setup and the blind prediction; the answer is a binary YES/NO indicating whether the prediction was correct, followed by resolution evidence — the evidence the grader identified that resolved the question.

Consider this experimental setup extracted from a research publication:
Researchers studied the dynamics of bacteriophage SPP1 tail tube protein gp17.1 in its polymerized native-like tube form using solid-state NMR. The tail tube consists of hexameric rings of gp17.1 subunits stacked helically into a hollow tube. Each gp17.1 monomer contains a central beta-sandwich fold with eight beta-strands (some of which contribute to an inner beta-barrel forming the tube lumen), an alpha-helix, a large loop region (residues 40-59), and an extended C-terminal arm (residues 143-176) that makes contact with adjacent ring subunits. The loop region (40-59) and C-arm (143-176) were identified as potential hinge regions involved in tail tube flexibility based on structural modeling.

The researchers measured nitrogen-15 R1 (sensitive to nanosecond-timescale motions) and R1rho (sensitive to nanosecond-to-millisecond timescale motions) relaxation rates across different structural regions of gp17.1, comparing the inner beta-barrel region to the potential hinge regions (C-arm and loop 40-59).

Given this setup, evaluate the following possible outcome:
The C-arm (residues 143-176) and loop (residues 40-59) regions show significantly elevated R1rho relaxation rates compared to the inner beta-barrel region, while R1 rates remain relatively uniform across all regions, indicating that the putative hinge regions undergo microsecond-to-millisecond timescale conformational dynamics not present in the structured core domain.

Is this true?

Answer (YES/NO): NO